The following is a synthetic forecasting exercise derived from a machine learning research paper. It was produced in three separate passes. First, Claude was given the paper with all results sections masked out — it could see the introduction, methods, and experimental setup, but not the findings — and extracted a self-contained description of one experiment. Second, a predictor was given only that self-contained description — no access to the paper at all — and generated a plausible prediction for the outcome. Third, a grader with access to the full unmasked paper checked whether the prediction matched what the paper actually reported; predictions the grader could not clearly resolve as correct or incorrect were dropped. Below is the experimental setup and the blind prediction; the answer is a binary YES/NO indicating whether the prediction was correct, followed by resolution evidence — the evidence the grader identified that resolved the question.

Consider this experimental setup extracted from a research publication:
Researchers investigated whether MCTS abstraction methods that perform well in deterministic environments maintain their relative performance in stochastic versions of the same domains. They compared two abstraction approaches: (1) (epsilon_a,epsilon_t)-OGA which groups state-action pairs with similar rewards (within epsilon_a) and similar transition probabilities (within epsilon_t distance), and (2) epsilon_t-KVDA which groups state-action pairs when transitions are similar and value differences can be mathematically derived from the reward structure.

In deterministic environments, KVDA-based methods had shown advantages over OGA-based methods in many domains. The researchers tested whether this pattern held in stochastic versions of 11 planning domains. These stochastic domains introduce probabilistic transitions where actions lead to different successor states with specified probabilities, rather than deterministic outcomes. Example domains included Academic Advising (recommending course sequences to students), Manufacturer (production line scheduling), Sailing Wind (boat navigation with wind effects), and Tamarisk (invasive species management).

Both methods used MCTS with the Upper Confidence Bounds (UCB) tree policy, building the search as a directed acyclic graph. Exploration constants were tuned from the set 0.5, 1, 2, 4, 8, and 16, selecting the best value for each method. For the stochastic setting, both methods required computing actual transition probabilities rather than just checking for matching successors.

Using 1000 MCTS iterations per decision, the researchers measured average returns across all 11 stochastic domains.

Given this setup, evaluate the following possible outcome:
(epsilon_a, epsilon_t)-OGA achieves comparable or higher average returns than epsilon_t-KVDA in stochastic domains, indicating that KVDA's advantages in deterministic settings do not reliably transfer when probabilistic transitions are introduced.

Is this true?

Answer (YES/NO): YES